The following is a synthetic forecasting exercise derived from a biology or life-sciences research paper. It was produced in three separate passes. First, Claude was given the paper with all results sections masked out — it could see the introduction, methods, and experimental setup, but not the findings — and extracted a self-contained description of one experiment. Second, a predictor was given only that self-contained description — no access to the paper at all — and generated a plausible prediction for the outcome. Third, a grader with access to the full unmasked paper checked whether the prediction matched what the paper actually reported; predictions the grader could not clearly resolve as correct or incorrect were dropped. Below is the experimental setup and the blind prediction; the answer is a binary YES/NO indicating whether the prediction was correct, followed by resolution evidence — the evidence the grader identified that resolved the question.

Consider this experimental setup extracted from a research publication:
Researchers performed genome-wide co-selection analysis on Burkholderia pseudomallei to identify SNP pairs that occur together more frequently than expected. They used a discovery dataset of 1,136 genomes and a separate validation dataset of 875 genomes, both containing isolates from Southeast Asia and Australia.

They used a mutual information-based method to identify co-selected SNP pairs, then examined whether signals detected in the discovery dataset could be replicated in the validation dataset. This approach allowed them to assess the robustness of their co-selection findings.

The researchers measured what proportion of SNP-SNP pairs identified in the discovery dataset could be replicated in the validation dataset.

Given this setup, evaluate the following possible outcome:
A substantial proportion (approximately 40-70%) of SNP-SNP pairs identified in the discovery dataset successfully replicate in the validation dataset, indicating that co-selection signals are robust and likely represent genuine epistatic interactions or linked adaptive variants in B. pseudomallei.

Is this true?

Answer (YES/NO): YES